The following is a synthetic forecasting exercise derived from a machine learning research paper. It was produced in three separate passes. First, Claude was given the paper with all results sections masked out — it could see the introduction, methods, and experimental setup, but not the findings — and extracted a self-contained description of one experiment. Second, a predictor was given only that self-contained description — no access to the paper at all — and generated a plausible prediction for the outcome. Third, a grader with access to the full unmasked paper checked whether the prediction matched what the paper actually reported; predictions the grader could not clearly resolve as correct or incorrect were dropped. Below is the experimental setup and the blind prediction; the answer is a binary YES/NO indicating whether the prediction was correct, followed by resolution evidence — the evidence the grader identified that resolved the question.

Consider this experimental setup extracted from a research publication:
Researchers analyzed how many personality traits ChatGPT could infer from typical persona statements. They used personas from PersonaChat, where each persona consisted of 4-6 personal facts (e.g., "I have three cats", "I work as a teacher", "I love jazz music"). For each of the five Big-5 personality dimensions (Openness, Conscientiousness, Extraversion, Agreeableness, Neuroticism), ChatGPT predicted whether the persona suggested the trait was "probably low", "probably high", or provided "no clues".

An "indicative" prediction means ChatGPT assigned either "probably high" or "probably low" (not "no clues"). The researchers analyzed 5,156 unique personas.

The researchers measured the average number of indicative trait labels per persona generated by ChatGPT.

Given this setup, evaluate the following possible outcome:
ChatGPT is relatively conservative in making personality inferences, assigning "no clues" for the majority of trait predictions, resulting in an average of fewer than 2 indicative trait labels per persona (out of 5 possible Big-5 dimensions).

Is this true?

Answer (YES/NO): NO